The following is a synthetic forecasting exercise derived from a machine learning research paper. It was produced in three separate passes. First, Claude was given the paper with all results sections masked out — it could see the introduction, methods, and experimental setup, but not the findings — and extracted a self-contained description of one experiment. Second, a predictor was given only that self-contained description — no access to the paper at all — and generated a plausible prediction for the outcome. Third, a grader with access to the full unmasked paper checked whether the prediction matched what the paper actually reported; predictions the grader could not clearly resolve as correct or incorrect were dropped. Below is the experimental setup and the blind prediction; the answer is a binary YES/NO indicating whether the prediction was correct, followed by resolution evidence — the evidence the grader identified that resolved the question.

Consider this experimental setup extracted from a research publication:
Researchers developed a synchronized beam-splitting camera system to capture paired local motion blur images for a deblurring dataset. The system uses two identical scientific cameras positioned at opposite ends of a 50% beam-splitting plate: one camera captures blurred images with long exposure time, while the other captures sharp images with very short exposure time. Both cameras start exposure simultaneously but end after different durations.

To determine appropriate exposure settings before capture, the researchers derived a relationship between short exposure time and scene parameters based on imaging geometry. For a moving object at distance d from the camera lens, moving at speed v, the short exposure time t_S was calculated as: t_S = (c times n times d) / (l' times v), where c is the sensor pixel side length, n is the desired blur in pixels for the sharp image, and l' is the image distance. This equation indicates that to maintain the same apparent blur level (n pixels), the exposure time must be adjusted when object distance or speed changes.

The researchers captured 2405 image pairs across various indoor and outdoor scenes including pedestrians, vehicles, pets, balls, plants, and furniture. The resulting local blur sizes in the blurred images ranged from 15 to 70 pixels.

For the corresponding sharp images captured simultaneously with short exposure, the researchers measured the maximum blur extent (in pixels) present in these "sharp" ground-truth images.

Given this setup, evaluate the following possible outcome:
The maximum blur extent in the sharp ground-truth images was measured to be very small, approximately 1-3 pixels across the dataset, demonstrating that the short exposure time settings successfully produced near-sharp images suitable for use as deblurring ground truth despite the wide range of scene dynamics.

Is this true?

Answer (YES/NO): NO